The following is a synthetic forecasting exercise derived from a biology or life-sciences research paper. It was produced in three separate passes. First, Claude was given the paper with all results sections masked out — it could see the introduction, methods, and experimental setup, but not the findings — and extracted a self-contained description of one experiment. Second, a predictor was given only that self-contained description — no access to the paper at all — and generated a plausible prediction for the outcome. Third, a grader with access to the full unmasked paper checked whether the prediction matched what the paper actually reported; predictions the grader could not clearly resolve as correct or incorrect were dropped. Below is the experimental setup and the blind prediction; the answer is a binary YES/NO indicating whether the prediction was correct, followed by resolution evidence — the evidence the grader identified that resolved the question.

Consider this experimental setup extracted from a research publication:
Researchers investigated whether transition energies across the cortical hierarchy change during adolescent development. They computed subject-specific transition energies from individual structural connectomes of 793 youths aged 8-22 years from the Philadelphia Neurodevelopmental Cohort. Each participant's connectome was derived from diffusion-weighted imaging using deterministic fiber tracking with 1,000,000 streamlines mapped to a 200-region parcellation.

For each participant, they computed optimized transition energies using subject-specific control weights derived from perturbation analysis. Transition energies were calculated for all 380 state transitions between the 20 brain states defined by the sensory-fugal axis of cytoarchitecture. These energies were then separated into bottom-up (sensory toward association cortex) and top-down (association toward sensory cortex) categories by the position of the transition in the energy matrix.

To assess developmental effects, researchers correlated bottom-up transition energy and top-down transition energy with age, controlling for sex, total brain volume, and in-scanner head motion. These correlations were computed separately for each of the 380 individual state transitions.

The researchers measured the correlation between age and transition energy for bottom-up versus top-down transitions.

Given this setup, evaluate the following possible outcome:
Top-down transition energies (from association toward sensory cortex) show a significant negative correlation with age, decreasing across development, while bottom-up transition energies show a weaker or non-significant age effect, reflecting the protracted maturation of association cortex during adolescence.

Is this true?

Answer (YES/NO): YES